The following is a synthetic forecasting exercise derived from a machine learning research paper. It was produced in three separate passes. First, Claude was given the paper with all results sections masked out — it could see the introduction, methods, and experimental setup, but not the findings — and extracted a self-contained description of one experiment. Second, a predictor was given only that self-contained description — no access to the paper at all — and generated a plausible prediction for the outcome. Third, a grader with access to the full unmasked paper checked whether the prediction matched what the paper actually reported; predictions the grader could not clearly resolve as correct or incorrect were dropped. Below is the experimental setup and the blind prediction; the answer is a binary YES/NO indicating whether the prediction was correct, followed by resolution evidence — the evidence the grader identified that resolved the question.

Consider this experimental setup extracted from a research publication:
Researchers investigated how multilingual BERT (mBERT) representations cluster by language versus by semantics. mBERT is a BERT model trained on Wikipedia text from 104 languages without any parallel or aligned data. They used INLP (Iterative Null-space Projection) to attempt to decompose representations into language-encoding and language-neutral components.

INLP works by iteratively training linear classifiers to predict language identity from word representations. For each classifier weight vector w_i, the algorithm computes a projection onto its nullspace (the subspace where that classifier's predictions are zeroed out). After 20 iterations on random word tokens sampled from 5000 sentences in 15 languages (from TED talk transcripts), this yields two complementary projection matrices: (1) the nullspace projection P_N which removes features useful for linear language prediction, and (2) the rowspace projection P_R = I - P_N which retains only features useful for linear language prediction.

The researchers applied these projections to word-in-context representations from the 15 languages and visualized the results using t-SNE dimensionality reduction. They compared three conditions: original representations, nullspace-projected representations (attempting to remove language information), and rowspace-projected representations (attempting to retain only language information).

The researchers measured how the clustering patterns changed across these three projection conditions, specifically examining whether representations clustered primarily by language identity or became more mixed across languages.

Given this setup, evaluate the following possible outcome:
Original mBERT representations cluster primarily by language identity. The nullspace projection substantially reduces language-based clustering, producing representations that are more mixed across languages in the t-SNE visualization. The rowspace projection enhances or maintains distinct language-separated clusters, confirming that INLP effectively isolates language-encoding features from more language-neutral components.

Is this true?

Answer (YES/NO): YES